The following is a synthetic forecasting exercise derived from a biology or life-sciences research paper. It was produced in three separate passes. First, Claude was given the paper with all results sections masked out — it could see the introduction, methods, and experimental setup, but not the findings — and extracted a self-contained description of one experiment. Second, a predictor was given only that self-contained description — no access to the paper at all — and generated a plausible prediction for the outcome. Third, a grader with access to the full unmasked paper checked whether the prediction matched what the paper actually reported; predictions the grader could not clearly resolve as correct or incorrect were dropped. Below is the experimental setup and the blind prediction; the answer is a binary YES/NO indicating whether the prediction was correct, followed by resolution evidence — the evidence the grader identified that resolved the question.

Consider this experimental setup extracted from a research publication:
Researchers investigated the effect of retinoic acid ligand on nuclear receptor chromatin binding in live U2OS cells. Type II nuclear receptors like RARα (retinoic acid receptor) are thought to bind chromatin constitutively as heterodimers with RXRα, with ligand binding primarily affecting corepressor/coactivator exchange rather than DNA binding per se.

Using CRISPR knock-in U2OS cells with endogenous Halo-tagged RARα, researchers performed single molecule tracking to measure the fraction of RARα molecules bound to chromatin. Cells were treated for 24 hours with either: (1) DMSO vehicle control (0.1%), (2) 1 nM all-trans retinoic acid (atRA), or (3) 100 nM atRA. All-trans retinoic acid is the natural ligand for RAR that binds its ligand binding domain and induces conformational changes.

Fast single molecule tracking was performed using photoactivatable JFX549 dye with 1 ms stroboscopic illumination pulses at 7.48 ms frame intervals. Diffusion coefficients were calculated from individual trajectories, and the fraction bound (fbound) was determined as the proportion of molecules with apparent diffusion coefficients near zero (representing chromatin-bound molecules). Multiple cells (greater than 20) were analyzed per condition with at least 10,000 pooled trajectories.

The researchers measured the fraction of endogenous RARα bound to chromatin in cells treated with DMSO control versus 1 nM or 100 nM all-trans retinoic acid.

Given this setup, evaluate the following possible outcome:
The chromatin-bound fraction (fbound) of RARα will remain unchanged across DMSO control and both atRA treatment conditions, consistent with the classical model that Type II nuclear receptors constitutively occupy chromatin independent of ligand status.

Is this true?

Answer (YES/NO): YES